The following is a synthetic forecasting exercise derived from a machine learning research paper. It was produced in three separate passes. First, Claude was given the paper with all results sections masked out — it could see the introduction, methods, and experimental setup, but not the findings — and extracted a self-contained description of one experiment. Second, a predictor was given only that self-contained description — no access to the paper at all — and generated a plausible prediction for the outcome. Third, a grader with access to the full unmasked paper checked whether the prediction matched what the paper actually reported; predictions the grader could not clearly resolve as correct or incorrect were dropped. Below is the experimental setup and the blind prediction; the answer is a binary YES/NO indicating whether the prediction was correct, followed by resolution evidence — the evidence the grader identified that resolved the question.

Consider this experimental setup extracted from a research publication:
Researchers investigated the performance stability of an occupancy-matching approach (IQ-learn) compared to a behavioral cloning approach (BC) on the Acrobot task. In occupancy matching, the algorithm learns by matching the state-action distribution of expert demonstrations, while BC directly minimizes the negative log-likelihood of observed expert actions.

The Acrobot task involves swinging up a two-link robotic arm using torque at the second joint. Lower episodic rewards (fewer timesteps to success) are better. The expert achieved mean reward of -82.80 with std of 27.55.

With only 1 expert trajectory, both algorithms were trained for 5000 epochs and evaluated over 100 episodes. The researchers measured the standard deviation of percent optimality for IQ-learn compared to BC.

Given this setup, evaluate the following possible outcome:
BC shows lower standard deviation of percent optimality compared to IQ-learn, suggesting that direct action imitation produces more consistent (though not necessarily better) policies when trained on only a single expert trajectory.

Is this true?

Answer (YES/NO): YES